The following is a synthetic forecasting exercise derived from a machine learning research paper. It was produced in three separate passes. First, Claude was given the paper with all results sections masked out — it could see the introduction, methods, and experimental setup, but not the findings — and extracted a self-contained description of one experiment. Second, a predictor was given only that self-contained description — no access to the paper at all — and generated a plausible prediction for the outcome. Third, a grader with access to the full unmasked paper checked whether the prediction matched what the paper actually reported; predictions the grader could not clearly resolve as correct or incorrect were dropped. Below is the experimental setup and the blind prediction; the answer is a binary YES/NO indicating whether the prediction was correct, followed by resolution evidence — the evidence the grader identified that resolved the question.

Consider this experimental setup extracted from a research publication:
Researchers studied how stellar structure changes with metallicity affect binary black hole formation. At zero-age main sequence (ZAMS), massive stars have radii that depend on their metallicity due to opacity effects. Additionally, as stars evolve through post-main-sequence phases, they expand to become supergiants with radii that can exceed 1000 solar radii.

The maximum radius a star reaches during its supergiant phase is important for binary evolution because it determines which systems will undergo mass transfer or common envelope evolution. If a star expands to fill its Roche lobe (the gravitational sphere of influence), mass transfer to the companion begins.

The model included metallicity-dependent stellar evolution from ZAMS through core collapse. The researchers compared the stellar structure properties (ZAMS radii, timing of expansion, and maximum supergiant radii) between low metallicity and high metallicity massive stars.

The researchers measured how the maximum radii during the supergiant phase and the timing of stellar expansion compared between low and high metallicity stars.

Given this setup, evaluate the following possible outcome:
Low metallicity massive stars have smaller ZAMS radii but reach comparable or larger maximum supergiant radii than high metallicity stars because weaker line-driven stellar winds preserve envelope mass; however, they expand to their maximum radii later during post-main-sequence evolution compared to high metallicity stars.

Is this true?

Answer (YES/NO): NO